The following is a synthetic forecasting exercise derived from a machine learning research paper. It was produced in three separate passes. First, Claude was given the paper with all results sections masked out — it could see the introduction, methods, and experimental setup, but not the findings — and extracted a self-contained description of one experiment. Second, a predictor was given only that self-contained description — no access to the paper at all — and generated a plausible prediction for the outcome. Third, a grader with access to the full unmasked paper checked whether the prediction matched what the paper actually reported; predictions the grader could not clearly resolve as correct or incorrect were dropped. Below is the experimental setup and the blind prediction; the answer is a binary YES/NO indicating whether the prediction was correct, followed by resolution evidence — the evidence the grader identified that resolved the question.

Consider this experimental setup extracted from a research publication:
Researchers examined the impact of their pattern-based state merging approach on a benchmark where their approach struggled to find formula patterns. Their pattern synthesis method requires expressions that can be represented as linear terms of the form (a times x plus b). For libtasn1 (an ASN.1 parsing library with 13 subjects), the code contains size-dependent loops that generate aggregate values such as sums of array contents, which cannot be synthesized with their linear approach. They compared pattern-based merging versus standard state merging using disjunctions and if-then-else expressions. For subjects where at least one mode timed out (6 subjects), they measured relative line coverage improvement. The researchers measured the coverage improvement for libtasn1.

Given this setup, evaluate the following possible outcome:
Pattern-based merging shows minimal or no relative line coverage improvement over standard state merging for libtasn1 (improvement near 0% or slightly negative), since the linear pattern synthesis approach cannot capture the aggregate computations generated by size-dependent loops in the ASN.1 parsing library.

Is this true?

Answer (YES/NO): YES